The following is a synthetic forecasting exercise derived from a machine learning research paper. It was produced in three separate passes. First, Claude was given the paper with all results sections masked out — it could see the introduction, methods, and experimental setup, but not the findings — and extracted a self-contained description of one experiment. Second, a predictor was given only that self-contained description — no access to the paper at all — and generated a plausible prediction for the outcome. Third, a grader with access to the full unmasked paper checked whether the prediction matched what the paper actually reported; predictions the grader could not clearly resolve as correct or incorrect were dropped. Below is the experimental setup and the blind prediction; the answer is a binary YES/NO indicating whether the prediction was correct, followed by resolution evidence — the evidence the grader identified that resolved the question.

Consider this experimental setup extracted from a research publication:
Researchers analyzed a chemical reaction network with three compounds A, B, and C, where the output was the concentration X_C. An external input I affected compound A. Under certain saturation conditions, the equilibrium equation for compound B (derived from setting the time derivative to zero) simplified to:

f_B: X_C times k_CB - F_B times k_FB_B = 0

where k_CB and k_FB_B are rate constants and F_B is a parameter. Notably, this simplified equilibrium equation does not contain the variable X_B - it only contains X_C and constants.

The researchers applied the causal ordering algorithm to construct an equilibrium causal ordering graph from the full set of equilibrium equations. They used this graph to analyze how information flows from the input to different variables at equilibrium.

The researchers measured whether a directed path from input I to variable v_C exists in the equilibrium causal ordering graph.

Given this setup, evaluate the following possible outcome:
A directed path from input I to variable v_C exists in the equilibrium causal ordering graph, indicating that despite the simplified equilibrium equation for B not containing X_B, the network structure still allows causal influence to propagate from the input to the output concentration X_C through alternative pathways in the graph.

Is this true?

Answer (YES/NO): NO